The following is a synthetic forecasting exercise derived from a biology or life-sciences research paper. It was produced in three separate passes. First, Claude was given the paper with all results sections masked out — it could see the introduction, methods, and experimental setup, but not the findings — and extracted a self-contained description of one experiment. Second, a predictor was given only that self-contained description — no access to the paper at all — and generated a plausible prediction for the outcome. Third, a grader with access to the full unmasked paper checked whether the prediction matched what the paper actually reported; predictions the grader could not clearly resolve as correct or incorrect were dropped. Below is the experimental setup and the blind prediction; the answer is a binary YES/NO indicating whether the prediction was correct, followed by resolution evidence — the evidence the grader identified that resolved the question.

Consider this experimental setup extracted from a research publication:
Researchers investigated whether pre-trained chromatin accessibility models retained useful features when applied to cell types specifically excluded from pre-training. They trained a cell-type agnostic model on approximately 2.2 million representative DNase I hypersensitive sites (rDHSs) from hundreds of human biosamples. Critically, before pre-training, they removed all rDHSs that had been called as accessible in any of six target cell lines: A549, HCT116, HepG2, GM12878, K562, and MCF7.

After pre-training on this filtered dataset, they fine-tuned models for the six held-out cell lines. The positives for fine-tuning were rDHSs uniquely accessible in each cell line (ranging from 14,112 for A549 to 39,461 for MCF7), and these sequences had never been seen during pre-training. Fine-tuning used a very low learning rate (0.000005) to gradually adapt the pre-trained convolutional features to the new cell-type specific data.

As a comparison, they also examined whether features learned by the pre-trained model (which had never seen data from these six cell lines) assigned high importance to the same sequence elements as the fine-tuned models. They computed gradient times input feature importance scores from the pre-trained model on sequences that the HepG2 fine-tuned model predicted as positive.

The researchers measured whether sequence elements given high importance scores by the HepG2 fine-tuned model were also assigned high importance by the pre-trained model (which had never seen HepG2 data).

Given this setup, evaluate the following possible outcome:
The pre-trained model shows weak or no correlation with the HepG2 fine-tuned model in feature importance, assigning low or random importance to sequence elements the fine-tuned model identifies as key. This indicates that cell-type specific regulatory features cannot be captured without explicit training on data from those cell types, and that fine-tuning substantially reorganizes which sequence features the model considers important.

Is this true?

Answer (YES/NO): YES